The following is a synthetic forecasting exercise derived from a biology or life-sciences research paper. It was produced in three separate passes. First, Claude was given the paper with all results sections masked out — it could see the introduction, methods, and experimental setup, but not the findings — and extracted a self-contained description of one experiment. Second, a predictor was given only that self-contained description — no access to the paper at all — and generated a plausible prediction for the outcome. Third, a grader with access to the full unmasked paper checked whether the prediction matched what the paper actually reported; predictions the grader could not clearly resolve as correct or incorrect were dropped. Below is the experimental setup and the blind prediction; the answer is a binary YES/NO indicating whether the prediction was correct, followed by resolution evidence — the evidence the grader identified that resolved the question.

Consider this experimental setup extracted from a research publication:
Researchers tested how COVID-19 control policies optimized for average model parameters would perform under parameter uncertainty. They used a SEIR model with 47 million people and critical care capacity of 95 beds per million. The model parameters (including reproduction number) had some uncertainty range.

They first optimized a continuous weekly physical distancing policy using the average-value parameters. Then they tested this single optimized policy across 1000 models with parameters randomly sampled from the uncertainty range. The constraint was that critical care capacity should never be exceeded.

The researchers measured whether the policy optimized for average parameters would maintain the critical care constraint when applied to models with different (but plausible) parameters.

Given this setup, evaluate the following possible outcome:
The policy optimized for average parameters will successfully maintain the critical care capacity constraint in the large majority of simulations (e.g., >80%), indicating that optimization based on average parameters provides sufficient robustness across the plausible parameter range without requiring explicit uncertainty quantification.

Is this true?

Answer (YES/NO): NO